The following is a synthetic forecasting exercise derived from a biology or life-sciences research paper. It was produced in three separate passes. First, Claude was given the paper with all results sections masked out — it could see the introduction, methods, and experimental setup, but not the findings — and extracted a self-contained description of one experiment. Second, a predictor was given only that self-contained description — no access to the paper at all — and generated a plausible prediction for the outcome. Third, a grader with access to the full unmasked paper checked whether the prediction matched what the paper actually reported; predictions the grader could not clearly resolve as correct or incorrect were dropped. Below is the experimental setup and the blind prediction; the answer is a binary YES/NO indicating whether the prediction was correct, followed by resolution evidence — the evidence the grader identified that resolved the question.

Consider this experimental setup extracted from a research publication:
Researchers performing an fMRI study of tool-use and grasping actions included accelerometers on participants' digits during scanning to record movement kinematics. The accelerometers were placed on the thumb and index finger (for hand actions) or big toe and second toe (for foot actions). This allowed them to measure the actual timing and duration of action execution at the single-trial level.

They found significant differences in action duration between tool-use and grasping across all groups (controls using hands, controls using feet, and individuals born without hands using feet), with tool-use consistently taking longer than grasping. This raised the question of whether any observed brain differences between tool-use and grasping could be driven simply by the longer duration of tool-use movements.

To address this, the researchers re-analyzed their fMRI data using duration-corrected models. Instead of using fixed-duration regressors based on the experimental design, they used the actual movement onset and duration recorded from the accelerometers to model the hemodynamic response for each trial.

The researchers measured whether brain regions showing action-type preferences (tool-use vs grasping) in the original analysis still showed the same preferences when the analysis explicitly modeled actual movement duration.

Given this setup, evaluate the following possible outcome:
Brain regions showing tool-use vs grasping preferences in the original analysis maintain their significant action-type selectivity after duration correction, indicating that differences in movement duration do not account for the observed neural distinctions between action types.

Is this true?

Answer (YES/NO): YES